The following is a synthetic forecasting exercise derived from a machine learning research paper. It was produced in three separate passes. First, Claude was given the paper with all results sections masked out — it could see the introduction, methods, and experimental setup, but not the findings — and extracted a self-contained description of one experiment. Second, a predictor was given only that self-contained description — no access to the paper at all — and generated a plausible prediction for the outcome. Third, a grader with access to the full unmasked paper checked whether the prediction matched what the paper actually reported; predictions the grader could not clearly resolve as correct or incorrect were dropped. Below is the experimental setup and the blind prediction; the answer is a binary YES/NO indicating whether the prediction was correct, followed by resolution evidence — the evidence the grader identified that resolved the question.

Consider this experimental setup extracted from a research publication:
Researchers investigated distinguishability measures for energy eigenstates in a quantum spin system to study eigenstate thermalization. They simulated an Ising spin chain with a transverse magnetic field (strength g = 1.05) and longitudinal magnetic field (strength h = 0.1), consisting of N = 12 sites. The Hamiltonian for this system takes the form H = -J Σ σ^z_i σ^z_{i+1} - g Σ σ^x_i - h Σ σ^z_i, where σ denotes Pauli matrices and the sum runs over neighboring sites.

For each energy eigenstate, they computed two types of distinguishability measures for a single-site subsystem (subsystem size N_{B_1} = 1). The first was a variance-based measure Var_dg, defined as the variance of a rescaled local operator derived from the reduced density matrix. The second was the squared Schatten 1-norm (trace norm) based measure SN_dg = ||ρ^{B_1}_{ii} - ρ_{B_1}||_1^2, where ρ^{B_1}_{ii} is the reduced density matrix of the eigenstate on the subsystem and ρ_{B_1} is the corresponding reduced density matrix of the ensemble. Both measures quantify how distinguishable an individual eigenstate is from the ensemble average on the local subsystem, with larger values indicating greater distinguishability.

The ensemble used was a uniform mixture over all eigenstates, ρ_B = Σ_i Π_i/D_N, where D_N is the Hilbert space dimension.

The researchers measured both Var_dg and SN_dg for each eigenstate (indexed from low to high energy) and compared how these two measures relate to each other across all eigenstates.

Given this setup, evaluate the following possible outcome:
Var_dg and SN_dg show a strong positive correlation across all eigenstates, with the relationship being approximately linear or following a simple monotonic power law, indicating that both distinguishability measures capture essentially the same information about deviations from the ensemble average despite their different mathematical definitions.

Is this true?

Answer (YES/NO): YES